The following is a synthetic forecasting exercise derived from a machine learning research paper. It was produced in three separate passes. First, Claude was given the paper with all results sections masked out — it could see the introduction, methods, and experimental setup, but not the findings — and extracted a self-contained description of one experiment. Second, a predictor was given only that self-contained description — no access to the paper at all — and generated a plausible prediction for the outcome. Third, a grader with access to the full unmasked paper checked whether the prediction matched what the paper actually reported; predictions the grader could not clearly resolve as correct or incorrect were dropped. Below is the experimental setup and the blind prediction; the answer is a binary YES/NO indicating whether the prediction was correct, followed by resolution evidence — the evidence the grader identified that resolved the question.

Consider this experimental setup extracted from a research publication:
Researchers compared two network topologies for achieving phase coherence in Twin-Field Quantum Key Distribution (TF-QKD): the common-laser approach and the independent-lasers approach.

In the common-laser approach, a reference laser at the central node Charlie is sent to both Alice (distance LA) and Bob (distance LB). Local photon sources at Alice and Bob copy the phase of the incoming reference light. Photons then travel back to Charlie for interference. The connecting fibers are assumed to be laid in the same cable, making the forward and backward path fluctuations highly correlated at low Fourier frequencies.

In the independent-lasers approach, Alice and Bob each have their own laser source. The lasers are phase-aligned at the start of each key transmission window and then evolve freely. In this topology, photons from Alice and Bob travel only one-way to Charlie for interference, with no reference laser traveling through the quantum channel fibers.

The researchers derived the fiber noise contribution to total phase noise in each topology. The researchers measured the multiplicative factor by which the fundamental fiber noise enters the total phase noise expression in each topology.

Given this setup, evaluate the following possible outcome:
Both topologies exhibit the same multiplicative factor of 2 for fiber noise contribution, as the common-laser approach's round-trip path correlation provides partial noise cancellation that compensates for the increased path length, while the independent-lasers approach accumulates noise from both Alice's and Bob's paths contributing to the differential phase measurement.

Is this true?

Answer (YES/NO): NO